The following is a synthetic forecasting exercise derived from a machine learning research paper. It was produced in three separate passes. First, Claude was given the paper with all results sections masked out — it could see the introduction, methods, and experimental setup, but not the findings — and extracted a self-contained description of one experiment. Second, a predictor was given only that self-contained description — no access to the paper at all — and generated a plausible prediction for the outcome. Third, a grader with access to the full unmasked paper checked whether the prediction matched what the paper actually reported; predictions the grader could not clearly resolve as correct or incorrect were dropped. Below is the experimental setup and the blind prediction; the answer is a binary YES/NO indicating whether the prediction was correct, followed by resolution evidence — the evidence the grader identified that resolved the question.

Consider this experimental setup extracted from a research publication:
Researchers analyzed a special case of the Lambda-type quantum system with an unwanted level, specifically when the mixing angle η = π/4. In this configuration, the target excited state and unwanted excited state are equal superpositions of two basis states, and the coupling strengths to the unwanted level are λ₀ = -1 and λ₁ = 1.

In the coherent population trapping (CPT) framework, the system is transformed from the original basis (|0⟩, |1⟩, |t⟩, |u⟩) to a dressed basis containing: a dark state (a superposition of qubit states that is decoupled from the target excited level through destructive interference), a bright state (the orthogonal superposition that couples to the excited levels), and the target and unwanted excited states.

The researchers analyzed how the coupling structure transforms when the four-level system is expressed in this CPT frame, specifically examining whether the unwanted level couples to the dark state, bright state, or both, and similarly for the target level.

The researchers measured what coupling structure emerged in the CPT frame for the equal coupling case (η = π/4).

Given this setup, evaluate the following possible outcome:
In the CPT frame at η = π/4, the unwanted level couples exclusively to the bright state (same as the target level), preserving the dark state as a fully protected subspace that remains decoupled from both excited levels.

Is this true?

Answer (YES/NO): NO